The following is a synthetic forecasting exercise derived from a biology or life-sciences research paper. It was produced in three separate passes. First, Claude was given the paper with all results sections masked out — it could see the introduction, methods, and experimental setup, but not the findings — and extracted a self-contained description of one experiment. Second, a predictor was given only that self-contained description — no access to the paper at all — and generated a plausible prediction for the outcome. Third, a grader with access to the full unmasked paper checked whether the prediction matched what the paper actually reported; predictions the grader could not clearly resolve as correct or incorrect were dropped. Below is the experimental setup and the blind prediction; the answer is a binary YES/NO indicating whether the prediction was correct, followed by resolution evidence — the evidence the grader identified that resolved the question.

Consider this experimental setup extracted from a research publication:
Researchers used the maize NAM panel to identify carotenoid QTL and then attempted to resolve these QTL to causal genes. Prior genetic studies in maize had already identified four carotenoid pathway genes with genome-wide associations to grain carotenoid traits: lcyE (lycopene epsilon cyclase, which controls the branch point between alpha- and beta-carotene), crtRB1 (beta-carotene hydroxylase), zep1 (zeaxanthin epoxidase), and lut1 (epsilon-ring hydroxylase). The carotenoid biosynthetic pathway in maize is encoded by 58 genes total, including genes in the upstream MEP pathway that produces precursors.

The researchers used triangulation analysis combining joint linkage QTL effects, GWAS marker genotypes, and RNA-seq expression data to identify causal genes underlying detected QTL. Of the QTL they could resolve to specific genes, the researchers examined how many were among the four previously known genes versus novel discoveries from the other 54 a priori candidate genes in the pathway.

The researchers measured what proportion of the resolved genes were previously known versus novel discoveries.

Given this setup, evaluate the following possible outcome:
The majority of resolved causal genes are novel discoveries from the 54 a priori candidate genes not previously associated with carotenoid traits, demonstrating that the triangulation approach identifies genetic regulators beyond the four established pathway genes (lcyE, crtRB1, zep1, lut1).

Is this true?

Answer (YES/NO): NO